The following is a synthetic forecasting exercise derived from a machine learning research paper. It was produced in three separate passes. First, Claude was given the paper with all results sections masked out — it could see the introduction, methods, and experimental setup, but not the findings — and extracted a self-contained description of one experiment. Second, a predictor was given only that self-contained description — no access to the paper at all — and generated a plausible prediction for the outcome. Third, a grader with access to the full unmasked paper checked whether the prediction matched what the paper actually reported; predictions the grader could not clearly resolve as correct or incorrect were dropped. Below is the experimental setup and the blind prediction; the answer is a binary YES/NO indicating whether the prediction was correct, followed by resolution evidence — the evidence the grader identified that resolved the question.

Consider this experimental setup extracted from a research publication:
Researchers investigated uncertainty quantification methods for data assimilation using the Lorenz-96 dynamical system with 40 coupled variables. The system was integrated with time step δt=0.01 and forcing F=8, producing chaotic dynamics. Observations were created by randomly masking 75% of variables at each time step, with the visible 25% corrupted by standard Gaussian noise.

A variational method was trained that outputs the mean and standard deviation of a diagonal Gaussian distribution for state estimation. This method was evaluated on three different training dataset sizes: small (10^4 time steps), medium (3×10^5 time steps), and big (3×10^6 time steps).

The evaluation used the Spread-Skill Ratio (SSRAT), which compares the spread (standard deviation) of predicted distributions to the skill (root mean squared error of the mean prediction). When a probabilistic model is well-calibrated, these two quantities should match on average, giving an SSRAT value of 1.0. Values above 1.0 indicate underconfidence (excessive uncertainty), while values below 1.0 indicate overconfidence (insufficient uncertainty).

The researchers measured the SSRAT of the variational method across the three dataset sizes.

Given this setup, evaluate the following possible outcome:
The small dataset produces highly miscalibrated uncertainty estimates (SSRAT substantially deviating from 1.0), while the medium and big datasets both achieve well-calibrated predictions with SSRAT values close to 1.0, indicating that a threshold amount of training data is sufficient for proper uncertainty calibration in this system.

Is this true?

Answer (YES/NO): YES